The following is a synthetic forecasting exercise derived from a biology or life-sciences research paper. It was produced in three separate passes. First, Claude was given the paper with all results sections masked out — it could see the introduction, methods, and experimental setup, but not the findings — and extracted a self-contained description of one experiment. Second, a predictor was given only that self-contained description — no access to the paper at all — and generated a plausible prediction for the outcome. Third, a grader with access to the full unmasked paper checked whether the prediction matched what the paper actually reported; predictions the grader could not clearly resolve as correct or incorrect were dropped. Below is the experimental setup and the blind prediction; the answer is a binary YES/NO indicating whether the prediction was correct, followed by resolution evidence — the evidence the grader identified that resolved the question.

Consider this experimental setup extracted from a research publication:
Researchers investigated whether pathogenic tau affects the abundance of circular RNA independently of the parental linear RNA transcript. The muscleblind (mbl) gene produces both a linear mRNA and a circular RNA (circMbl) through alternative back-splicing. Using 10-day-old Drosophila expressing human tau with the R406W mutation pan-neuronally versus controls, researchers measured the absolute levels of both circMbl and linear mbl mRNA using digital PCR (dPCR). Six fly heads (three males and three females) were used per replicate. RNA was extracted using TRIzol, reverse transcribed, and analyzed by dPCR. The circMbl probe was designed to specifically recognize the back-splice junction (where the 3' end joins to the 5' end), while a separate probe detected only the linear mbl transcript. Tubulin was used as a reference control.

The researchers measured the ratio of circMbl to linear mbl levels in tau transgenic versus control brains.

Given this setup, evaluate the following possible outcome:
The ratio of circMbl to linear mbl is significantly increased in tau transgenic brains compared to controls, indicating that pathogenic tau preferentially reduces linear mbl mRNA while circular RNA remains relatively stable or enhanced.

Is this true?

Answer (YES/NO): NO